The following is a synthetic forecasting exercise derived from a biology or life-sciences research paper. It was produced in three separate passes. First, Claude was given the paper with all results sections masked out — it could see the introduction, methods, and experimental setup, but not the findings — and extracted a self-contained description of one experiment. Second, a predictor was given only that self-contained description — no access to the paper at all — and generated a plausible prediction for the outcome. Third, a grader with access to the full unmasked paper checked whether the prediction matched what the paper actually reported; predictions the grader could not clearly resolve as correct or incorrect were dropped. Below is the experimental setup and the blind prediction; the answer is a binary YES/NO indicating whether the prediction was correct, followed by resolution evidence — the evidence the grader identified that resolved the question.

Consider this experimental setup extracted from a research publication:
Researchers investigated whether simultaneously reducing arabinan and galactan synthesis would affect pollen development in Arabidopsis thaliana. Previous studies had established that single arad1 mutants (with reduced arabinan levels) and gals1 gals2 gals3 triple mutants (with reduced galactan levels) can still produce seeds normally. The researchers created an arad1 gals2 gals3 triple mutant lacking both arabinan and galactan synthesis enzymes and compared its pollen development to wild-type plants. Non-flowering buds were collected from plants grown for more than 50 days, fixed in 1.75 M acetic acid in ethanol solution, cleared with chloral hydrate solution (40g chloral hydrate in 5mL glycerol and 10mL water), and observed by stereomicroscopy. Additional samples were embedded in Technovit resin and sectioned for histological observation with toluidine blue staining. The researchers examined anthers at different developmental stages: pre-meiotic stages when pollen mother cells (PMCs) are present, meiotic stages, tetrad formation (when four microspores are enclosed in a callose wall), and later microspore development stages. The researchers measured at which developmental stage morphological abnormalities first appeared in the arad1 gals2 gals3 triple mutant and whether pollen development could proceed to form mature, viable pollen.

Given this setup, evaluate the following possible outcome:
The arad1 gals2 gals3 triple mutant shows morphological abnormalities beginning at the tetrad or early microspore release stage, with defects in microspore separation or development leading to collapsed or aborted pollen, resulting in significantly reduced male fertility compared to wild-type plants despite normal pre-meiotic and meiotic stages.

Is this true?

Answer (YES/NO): NO